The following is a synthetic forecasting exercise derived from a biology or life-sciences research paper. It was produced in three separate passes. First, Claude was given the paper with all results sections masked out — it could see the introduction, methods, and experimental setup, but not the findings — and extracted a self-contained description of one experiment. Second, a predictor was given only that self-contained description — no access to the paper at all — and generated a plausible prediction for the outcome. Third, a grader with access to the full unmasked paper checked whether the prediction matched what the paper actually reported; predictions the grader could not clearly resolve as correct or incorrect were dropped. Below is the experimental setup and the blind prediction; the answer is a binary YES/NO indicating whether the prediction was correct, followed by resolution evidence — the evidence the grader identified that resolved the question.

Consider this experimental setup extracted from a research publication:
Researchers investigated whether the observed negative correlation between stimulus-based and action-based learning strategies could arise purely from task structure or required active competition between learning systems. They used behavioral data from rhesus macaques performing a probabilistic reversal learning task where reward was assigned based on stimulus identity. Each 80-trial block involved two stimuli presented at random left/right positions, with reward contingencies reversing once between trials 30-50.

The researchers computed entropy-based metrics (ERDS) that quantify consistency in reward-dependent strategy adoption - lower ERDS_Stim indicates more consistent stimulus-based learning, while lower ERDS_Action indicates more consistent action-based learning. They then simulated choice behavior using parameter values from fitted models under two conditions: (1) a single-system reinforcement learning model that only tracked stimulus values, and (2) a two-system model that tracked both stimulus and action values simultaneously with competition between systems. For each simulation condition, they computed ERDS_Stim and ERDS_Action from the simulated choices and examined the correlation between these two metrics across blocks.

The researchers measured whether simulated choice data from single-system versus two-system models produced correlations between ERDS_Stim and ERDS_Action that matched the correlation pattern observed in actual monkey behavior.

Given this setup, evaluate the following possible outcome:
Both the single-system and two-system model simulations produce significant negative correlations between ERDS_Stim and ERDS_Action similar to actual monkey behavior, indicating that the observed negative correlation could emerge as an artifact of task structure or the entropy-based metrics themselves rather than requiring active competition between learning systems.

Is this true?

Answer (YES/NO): NO